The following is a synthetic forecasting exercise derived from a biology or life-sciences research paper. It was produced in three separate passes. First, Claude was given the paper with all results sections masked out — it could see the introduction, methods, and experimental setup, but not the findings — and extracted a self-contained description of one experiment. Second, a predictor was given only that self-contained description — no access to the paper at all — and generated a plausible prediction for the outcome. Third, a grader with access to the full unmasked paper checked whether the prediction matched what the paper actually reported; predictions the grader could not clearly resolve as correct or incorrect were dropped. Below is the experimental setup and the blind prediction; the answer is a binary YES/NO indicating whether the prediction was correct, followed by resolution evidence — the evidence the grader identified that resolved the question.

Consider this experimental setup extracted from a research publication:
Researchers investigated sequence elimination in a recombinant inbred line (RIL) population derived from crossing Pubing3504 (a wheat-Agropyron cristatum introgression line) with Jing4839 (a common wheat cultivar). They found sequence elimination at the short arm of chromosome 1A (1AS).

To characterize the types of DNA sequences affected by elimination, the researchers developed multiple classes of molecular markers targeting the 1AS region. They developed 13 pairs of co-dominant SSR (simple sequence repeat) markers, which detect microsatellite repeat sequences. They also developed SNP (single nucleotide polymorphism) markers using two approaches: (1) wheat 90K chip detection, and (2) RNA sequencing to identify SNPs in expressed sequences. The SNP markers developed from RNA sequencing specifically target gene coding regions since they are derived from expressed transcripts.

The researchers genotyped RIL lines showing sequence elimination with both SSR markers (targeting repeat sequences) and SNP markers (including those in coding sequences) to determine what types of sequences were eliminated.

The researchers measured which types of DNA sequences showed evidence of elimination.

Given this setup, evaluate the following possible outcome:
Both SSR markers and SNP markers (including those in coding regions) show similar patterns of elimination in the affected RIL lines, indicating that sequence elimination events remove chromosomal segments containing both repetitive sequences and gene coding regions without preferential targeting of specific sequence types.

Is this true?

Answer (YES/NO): YES